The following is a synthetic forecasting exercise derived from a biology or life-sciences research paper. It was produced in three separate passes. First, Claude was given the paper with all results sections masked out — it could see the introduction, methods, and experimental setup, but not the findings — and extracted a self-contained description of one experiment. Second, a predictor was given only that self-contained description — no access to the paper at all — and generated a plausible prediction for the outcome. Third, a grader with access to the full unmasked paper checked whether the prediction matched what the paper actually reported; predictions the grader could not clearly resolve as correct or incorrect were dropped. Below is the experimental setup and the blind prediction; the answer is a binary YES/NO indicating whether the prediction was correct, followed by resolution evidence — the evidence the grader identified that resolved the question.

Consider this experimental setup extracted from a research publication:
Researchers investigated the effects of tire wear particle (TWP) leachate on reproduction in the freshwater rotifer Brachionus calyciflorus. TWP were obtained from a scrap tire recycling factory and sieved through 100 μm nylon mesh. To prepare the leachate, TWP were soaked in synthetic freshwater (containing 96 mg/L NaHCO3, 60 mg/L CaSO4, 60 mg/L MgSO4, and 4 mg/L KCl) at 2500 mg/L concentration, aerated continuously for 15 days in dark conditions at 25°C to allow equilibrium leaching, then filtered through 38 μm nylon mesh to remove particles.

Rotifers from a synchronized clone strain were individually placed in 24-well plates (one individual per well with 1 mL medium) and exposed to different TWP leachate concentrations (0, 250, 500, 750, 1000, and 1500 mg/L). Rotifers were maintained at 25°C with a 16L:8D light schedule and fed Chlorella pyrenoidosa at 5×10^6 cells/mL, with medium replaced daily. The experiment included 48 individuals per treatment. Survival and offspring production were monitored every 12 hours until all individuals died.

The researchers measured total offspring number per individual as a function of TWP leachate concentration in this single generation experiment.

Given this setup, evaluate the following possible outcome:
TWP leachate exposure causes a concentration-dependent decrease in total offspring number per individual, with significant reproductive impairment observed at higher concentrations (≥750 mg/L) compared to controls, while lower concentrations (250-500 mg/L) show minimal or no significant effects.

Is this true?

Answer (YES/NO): NO